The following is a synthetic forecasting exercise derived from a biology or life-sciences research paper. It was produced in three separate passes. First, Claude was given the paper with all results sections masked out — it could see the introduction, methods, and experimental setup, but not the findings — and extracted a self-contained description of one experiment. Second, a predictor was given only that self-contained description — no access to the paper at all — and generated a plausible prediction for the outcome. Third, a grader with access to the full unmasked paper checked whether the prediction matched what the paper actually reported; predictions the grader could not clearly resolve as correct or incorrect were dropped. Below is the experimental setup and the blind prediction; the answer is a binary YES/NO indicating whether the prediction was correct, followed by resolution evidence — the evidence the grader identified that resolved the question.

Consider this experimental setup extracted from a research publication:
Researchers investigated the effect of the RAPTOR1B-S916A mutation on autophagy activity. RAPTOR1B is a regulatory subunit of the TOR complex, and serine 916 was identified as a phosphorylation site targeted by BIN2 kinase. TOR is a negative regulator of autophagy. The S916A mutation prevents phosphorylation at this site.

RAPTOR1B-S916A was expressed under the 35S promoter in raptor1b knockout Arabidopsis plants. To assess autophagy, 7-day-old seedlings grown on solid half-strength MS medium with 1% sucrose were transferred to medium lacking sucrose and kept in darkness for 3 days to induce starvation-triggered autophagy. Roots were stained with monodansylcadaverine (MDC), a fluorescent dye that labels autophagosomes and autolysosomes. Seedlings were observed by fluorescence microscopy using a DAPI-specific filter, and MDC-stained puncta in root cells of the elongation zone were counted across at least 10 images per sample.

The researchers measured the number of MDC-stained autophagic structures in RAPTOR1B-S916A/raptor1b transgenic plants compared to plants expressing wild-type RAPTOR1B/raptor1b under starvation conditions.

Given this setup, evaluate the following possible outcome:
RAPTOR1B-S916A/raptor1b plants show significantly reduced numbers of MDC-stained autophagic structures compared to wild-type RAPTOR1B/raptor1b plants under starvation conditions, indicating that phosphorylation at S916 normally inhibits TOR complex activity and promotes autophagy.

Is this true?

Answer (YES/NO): YES